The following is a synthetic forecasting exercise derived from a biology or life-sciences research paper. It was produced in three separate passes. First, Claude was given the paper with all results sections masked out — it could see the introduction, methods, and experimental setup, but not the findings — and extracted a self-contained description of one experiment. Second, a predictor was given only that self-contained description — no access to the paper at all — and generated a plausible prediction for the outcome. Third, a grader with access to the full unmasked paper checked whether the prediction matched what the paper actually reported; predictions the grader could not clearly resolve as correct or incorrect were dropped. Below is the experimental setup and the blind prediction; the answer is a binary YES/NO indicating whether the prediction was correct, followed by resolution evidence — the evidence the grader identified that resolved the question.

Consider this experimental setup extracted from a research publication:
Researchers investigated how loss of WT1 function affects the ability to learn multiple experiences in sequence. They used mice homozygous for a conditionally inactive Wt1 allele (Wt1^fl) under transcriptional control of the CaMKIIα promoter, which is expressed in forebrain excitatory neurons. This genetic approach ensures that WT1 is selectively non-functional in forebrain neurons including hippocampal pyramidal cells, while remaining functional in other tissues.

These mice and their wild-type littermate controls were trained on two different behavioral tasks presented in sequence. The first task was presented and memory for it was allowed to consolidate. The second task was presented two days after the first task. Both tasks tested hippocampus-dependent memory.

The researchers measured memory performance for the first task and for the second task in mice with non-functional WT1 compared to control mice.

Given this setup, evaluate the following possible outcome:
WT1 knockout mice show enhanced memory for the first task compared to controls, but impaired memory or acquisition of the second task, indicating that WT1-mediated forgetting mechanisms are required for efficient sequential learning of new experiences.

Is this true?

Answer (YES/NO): YES